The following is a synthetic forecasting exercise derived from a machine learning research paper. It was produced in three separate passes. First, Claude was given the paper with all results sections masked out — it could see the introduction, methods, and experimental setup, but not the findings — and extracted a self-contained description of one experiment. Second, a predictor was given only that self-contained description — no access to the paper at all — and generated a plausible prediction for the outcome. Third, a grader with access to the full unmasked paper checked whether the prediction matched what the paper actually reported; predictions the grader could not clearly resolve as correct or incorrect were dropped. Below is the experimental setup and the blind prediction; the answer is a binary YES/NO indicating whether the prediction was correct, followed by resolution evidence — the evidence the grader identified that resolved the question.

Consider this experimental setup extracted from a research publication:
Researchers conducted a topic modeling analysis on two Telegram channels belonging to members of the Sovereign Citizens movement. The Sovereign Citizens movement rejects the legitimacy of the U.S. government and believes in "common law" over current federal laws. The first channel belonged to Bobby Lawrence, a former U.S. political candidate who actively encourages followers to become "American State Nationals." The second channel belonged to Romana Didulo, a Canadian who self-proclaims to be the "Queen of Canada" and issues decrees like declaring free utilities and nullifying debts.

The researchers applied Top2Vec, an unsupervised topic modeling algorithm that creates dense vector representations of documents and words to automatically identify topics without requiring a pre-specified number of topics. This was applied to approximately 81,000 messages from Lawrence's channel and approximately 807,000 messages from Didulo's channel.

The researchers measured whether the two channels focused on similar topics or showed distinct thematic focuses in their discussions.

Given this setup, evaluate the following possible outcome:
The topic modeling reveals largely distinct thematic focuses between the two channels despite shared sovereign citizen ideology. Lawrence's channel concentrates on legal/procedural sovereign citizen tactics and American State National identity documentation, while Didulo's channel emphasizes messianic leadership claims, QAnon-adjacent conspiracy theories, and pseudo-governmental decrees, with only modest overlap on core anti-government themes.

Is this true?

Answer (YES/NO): YES